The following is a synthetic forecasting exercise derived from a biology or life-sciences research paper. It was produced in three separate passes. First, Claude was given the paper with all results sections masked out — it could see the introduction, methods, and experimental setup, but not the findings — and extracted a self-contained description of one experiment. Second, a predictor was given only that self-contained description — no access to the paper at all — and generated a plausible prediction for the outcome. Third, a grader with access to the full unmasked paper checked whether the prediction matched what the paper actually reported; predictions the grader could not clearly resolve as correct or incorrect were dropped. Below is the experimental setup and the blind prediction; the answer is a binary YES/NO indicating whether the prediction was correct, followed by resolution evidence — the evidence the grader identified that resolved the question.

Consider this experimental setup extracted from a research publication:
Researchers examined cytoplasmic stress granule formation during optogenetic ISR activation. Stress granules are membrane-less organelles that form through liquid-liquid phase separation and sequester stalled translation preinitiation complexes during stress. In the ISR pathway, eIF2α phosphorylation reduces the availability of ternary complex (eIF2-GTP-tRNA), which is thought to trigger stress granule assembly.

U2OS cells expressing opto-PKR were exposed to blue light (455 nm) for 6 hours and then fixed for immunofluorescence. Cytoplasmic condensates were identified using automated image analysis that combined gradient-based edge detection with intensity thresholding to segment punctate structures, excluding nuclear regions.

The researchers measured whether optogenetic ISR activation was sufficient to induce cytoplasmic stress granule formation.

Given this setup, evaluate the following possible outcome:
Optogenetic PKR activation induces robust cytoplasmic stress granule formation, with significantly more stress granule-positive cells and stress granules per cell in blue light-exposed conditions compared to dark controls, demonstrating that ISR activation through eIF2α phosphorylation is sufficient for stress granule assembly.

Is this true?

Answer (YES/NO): YES